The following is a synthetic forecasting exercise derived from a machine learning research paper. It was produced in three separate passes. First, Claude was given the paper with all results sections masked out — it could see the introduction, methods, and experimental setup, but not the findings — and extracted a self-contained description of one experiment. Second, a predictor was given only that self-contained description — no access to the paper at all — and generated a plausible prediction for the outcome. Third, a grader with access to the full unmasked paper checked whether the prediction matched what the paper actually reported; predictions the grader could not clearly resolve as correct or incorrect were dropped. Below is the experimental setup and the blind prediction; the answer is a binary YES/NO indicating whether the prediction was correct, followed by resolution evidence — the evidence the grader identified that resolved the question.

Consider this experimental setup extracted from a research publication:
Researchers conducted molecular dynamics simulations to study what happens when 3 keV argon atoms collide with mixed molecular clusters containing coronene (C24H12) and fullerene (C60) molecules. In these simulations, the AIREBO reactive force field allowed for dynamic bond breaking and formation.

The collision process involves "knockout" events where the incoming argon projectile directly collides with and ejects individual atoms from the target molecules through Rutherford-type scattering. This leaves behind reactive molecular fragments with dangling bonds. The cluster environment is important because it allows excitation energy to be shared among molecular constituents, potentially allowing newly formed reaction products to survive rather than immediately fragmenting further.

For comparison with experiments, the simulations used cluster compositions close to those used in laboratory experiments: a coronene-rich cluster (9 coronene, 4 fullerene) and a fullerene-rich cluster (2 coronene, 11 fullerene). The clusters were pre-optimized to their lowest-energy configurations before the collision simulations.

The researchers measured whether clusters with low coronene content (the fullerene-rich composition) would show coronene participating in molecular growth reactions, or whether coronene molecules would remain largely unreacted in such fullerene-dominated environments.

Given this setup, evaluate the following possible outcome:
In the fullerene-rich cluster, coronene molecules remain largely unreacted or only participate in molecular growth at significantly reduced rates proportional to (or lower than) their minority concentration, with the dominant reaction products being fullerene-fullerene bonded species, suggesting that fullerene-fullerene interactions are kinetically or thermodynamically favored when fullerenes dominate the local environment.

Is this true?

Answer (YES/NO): NO